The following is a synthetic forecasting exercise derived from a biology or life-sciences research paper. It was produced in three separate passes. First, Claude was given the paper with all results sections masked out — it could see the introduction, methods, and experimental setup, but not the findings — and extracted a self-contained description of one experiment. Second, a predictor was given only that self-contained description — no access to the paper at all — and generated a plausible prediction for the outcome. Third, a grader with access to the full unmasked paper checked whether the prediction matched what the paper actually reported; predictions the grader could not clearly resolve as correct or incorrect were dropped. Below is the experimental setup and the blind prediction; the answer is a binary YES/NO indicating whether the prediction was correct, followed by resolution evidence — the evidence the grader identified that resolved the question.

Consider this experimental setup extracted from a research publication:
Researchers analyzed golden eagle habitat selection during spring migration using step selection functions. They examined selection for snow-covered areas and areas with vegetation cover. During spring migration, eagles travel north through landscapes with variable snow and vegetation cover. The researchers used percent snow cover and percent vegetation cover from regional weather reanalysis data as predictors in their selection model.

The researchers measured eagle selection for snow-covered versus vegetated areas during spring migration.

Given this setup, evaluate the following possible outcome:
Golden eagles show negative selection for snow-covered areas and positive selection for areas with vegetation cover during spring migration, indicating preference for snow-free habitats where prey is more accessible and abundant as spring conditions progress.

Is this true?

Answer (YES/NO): NO